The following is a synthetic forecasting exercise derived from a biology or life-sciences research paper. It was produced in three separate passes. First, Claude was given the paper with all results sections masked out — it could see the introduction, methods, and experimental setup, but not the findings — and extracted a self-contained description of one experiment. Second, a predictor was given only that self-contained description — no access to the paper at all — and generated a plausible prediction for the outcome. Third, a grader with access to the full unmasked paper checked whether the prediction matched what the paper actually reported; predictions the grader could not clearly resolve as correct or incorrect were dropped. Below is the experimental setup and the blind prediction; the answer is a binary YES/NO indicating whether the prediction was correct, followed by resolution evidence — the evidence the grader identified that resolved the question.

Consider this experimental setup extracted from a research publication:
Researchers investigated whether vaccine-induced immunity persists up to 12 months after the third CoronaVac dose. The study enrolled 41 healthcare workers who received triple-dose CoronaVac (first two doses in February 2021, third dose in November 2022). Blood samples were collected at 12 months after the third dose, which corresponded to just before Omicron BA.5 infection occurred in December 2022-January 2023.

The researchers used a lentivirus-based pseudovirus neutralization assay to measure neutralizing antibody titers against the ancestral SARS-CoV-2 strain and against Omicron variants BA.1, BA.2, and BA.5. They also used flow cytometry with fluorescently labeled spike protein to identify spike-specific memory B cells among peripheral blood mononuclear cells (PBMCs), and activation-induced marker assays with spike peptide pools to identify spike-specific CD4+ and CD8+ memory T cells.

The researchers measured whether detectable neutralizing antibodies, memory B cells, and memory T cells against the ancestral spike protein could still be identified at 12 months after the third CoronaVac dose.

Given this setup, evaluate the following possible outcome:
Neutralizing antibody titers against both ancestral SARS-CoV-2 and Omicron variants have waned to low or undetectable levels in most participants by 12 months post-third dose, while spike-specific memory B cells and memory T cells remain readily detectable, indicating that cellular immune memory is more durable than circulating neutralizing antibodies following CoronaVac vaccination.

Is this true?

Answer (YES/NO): NO